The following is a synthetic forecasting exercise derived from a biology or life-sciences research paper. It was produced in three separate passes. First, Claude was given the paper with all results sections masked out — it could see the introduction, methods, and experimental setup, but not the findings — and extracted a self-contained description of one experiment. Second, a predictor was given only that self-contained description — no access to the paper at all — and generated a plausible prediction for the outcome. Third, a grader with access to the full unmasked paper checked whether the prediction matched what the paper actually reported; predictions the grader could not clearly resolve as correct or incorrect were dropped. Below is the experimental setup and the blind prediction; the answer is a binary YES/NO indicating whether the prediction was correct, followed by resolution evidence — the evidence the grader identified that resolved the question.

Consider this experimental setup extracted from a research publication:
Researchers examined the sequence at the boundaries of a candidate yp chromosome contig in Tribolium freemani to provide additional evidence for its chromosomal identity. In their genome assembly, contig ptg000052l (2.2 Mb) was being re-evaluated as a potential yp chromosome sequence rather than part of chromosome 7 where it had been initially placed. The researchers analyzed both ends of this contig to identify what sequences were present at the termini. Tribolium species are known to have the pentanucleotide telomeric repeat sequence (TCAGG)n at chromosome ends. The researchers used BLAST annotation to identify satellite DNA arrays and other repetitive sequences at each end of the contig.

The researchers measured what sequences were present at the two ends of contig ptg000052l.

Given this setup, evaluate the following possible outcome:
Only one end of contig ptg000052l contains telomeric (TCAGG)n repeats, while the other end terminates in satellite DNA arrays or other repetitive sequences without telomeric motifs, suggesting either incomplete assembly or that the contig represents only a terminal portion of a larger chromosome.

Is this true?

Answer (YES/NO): YES